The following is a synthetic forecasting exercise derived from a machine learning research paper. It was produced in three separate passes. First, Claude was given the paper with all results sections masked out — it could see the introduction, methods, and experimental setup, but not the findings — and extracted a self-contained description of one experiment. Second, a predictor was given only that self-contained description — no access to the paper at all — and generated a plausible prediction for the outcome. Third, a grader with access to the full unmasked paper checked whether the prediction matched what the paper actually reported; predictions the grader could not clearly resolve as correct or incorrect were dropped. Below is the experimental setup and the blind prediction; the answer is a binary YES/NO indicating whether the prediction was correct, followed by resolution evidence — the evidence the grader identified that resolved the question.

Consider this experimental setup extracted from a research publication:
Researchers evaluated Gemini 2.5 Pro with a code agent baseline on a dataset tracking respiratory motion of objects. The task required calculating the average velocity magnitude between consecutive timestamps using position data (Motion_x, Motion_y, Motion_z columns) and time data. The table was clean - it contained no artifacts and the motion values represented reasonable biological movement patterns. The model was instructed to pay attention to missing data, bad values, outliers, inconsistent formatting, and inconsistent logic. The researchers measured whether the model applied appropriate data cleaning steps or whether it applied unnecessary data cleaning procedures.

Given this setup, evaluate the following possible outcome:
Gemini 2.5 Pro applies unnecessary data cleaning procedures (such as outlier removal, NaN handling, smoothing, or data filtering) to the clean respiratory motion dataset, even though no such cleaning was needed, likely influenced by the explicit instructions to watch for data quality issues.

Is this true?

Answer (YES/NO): YES